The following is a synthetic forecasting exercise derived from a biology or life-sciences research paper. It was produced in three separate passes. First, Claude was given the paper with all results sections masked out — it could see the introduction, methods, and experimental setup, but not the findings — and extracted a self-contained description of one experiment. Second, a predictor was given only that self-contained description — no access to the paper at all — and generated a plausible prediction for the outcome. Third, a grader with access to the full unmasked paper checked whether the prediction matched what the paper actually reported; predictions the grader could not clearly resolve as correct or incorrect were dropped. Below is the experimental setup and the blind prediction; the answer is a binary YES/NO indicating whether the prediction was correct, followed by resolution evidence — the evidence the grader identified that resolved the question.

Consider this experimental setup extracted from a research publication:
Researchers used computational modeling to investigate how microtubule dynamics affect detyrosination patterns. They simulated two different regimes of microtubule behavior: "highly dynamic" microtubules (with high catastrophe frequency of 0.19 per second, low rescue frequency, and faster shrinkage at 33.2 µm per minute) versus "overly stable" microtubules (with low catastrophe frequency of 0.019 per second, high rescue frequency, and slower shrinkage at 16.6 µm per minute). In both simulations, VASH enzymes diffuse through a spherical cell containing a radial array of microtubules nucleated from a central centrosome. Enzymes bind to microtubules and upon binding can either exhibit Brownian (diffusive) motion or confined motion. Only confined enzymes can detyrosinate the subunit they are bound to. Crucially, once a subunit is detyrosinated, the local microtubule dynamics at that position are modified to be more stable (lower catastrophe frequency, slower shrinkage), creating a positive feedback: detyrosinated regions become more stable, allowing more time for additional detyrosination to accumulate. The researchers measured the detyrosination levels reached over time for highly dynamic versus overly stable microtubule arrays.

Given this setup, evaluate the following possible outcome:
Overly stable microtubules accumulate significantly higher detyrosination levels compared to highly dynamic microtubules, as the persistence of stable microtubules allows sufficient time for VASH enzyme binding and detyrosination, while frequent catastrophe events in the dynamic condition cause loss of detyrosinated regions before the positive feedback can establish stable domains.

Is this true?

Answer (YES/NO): YES